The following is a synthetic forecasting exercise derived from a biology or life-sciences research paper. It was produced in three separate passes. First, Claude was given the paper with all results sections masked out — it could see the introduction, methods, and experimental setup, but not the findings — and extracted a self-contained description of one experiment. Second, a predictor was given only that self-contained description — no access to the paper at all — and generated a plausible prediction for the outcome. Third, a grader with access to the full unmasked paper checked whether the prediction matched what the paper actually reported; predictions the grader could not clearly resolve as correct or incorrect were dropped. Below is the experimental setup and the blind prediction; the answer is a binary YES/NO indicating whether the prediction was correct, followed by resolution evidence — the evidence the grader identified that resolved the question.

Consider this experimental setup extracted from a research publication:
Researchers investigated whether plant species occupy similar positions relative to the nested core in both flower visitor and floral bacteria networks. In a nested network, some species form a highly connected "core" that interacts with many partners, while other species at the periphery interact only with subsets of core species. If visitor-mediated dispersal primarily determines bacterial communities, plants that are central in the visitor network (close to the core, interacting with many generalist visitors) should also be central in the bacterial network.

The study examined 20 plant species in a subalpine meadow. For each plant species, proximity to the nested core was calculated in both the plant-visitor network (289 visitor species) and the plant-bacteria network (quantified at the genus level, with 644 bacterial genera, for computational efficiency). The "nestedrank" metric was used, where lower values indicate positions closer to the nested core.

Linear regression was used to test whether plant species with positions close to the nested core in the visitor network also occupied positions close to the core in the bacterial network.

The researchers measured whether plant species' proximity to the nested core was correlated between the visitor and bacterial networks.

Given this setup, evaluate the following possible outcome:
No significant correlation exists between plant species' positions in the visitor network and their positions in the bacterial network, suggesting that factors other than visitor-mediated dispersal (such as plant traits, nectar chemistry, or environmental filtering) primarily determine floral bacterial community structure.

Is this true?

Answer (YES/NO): YES